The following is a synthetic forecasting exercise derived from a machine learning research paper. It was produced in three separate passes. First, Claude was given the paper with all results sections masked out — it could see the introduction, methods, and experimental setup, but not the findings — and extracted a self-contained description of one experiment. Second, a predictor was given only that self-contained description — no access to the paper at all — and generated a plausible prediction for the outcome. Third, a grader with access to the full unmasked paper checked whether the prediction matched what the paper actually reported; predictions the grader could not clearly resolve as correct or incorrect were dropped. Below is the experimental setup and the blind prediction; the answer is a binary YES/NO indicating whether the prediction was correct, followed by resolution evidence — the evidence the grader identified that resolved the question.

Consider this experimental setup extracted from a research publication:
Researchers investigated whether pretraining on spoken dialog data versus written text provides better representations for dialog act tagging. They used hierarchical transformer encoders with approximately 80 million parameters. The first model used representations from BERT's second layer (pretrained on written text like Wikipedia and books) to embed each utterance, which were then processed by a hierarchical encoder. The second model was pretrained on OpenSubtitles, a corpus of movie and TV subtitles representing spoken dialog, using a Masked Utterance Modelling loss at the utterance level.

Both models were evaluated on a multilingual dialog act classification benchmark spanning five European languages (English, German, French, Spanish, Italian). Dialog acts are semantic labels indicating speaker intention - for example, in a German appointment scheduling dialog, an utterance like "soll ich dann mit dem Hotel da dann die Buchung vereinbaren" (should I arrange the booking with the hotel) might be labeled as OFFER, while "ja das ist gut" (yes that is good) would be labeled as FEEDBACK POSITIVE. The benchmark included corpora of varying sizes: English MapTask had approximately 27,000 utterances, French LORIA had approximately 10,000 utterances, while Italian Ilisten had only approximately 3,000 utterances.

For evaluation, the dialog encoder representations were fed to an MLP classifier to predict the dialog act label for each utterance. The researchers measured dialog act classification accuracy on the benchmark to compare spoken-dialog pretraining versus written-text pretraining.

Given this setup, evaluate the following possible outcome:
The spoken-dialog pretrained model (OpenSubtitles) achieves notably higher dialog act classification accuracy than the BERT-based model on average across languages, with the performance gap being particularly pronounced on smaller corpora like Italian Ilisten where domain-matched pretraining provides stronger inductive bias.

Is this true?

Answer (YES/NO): NO